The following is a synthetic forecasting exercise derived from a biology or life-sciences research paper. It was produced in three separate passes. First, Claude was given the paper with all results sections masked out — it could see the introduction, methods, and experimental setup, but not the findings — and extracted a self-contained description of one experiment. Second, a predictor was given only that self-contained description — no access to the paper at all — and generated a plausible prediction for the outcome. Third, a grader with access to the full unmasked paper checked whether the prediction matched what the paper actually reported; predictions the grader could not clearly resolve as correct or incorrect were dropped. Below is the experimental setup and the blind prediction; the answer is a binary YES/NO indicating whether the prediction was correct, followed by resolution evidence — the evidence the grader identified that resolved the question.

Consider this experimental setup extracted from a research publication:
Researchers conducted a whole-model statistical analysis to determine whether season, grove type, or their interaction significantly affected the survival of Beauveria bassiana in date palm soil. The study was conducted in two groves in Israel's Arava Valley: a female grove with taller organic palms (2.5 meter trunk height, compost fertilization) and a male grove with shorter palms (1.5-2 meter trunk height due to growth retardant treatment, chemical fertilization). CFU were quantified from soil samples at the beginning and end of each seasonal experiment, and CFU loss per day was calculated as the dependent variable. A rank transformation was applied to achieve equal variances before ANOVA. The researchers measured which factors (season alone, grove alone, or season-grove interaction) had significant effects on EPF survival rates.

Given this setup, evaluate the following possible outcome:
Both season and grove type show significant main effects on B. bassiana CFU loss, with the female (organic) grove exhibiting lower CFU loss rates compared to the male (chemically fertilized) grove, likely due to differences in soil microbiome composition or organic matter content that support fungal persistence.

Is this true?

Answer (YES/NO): NO